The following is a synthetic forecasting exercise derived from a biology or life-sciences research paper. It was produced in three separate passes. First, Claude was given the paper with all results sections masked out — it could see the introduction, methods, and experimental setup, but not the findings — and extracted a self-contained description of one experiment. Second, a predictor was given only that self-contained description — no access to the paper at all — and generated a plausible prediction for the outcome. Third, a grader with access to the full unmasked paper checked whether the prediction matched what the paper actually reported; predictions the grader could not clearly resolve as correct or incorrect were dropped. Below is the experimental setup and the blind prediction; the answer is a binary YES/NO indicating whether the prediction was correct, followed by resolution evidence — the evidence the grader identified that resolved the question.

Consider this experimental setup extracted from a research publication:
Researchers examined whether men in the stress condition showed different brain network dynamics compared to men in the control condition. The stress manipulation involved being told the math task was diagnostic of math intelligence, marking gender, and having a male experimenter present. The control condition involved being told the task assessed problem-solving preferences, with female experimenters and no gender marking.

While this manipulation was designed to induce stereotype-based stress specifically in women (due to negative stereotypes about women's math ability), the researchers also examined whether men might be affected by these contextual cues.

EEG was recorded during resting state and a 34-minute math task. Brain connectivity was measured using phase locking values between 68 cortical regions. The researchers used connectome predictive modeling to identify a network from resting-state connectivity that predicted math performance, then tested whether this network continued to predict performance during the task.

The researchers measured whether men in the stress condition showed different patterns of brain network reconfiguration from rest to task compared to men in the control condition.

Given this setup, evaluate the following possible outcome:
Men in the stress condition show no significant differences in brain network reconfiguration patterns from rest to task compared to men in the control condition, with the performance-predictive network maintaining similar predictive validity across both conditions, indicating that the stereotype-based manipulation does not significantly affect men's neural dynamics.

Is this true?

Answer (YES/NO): YES